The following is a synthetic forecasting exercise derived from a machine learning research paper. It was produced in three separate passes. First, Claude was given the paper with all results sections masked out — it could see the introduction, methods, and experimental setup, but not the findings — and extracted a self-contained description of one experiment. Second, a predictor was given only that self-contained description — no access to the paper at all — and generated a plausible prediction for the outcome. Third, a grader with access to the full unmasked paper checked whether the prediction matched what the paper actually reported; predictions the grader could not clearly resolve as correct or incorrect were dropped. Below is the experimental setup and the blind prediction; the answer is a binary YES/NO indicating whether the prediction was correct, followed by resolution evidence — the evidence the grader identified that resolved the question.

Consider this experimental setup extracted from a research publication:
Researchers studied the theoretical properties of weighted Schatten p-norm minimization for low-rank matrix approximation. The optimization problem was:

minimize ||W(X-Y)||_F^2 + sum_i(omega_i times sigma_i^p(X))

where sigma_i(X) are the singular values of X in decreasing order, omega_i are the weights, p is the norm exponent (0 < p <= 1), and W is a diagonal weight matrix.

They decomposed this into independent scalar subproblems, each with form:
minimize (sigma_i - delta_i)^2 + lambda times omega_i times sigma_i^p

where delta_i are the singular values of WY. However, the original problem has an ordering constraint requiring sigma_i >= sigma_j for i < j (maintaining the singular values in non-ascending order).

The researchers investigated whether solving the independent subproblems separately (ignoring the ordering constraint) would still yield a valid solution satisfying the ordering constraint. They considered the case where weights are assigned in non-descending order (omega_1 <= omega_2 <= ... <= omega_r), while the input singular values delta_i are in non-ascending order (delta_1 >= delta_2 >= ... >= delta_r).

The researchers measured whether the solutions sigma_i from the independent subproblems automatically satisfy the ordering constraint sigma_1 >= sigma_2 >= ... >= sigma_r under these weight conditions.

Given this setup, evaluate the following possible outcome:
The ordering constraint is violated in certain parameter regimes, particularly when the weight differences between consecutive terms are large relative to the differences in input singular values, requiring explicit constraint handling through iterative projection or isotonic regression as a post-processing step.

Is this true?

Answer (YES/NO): NO